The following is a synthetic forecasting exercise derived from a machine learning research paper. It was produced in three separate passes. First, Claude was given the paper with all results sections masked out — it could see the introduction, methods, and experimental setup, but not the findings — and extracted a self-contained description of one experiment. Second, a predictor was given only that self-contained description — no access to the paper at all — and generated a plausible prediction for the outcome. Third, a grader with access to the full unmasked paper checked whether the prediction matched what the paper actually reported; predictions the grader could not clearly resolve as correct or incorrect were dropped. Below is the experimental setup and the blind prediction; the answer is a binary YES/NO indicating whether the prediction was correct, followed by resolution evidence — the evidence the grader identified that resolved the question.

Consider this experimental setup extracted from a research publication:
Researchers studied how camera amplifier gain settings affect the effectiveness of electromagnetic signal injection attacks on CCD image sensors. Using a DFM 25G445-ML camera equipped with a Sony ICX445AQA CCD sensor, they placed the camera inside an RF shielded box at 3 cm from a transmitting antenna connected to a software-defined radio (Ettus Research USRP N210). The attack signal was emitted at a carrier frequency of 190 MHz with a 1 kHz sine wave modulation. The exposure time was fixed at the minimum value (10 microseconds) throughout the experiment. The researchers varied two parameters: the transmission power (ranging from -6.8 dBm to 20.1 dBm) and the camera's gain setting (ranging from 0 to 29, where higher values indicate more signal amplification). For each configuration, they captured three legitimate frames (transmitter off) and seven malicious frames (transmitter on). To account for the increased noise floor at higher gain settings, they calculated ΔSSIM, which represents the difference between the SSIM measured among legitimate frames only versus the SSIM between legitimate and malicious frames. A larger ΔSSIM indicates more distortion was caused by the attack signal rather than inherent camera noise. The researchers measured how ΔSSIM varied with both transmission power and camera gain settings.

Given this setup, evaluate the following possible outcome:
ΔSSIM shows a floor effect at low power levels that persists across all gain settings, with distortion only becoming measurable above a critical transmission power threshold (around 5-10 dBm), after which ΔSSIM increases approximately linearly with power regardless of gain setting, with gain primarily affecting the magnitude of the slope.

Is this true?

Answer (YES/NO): NO